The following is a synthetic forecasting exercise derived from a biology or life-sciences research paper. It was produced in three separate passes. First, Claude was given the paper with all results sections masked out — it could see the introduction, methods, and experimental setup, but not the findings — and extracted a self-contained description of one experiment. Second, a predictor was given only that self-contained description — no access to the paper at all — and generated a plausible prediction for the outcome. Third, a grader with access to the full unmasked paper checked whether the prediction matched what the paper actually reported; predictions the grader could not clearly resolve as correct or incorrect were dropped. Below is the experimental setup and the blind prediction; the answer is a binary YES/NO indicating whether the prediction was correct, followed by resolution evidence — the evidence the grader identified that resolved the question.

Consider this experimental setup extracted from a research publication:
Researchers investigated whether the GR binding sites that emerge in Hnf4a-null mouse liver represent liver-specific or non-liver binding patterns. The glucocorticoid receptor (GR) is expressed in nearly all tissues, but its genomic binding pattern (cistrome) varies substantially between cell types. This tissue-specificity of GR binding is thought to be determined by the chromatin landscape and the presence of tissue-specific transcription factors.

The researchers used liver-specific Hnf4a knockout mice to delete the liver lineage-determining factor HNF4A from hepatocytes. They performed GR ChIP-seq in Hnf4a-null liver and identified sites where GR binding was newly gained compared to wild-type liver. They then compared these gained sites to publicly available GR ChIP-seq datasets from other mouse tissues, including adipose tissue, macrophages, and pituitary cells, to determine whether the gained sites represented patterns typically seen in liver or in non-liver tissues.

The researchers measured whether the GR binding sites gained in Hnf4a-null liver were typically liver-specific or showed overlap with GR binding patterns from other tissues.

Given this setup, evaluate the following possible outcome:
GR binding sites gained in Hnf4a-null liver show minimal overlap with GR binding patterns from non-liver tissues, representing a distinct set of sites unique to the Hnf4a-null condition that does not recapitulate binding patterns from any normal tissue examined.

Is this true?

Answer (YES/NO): NO